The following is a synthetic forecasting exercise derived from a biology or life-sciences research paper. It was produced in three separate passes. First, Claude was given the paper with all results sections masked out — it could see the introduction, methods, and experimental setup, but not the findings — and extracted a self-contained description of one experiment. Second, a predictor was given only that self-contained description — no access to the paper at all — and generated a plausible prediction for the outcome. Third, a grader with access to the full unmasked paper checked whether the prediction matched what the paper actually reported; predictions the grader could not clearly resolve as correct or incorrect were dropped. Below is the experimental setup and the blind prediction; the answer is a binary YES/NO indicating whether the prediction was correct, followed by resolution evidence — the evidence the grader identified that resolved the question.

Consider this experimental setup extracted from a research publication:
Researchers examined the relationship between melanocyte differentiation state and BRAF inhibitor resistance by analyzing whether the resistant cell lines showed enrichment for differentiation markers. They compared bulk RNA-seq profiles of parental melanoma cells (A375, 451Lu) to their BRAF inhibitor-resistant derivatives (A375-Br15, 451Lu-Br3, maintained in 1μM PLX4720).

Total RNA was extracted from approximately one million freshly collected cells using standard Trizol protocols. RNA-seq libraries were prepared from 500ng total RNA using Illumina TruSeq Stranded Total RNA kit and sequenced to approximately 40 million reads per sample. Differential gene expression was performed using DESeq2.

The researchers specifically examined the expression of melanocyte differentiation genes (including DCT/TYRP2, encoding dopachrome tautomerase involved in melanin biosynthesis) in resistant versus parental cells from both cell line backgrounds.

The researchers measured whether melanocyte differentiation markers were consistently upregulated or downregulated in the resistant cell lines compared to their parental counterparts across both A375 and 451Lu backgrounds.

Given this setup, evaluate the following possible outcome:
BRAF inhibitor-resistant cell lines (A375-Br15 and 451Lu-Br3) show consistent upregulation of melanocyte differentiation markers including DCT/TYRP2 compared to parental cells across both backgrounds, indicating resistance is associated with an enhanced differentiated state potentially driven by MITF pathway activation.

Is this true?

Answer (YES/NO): NO